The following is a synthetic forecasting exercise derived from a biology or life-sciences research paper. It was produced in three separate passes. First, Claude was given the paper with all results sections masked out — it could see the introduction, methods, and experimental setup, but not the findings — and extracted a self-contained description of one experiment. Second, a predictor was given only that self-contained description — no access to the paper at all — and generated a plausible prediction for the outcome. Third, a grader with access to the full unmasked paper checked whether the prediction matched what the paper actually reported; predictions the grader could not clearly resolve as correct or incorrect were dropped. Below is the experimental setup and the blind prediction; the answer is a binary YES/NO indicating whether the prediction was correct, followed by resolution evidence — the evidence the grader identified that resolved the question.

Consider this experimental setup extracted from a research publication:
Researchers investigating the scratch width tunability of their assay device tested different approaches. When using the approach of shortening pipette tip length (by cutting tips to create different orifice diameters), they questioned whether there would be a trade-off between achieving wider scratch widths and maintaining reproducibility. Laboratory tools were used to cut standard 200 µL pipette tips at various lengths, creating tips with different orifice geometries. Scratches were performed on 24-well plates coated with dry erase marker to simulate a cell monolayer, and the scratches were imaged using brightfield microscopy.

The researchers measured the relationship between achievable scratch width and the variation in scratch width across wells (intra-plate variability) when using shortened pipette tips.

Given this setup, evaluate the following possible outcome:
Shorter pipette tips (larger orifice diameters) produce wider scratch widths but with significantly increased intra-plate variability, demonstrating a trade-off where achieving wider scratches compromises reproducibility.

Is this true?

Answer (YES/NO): YES